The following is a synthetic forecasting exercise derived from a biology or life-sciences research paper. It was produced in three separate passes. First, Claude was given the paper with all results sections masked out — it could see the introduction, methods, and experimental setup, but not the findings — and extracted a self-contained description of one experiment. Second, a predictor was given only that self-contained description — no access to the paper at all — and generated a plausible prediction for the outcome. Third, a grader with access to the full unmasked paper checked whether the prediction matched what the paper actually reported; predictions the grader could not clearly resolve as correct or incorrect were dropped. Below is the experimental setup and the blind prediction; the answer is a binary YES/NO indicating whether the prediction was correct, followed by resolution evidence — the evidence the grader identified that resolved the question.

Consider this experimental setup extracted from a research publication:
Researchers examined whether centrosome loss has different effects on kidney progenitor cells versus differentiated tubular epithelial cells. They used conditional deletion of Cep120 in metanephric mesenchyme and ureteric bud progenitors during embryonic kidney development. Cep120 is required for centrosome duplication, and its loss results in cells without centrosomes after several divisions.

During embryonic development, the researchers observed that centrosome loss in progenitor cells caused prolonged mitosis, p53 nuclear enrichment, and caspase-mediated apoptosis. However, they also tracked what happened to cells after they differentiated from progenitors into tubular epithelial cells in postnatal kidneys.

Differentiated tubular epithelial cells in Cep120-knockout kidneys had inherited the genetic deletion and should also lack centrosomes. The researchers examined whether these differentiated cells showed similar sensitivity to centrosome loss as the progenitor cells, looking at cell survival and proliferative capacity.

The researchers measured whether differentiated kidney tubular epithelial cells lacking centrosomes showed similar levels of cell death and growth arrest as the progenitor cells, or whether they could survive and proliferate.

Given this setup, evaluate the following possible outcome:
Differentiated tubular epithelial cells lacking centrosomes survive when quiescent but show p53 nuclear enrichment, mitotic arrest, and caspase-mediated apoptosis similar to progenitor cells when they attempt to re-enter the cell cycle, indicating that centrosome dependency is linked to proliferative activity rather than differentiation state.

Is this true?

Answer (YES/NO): NO